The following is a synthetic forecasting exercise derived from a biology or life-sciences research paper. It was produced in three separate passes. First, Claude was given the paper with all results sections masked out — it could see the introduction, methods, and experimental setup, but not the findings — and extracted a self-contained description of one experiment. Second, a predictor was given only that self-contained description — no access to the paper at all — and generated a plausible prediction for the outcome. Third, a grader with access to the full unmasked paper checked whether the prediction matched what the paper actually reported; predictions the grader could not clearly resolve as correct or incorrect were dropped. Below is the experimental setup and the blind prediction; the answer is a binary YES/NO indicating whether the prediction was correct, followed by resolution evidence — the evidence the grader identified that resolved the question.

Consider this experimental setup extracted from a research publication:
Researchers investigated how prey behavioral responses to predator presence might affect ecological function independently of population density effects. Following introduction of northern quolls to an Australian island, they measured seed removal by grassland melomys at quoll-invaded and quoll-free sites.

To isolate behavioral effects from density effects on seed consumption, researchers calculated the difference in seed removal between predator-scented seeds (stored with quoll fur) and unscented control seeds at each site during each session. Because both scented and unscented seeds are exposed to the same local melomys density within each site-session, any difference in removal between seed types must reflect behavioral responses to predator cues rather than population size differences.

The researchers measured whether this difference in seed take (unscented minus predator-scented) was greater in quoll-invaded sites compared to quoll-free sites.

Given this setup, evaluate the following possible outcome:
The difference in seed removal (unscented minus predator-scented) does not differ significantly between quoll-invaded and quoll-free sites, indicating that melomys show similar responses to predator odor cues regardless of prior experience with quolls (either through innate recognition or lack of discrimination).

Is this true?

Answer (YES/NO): NO